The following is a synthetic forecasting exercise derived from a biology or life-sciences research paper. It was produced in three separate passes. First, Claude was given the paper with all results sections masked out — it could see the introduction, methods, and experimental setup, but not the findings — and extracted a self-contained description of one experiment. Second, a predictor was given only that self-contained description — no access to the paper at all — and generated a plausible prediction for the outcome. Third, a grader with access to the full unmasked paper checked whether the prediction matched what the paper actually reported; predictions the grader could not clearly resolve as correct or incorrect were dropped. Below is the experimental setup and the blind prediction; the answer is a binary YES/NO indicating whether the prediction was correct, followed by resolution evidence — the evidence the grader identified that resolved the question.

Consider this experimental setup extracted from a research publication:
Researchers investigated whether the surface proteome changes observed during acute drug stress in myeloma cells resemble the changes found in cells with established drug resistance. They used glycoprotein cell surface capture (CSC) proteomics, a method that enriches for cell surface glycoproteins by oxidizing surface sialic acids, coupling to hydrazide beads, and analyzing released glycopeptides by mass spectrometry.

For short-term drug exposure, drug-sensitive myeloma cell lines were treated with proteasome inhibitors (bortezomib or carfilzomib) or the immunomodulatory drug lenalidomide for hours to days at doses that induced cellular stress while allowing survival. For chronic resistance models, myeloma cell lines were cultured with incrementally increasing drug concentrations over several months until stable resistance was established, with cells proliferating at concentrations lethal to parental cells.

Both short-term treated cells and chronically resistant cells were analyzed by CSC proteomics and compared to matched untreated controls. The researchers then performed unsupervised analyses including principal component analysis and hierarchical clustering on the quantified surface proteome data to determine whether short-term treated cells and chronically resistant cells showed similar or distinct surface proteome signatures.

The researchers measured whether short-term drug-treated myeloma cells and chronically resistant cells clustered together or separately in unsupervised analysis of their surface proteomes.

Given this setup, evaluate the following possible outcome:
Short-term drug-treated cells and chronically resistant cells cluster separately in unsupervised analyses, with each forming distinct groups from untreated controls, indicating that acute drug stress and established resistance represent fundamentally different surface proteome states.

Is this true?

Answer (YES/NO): YES